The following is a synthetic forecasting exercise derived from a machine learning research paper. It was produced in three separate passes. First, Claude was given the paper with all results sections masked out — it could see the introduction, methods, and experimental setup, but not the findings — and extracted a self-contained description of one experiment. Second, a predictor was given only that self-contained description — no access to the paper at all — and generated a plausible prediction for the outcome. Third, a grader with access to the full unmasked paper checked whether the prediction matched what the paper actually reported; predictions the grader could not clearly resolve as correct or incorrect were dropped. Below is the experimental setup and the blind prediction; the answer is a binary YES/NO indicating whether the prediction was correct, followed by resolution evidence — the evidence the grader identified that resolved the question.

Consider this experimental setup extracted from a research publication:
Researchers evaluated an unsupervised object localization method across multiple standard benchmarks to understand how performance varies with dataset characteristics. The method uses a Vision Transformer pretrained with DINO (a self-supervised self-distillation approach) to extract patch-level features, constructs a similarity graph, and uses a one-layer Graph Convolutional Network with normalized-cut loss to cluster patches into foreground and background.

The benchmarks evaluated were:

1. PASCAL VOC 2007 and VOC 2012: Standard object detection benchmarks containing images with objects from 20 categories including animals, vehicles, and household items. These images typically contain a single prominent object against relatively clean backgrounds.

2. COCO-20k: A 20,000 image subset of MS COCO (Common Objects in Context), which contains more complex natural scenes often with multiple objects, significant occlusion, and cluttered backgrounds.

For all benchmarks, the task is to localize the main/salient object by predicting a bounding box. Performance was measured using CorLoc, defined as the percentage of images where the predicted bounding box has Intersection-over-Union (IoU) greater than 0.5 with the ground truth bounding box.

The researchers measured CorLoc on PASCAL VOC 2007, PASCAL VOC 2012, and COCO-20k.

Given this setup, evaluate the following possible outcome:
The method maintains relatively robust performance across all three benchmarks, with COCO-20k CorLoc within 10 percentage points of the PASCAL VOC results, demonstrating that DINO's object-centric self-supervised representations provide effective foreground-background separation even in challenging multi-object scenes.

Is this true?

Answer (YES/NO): NO